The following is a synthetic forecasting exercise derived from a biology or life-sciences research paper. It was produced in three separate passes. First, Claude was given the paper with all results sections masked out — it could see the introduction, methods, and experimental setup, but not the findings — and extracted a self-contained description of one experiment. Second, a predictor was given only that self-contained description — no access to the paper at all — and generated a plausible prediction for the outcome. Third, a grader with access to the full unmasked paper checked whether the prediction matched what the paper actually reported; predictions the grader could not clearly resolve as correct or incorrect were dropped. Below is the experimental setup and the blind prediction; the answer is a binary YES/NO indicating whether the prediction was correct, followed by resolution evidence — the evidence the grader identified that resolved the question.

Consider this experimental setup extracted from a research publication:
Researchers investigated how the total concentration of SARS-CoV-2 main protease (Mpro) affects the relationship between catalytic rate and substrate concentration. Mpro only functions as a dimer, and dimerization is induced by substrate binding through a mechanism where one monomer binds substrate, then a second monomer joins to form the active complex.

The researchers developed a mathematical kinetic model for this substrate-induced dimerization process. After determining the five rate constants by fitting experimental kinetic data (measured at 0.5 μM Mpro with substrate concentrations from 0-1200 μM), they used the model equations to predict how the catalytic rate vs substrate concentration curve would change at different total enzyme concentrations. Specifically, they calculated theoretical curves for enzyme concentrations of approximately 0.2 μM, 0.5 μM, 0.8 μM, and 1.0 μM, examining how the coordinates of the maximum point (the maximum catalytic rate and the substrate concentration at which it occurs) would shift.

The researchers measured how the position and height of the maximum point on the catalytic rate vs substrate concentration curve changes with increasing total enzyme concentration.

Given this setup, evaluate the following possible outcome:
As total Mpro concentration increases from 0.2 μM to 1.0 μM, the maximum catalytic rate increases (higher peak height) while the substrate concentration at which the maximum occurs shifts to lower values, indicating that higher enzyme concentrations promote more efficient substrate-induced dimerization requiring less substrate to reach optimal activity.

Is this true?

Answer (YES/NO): NO